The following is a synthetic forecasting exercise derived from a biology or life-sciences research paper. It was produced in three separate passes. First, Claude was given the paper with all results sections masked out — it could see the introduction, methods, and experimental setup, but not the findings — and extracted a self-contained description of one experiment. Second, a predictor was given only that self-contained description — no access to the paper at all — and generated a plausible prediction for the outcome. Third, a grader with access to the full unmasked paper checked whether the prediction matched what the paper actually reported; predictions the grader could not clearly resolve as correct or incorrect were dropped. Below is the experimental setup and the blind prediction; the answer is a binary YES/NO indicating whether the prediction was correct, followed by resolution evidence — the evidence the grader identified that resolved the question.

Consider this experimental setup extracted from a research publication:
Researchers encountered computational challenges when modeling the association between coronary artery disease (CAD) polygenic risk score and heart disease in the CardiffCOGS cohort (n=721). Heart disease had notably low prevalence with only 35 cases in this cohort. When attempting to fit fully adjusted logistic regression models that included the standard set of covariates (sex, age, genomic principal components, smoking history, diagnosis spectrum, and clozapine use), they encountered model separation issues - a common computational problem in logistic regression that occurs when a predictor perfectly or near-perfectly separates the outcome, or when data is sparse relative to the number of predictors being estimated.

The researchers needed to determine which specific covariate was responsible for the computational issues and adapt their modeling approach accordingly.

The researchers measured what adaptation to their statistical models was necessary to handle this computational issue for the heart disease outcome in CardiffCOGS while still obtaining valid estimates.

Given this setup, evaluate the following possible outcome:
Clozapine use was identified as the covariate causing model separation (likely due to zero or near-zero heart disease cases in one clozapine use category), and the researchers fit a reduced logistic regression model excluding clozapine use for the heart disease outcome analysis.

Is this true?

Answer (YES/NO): NO